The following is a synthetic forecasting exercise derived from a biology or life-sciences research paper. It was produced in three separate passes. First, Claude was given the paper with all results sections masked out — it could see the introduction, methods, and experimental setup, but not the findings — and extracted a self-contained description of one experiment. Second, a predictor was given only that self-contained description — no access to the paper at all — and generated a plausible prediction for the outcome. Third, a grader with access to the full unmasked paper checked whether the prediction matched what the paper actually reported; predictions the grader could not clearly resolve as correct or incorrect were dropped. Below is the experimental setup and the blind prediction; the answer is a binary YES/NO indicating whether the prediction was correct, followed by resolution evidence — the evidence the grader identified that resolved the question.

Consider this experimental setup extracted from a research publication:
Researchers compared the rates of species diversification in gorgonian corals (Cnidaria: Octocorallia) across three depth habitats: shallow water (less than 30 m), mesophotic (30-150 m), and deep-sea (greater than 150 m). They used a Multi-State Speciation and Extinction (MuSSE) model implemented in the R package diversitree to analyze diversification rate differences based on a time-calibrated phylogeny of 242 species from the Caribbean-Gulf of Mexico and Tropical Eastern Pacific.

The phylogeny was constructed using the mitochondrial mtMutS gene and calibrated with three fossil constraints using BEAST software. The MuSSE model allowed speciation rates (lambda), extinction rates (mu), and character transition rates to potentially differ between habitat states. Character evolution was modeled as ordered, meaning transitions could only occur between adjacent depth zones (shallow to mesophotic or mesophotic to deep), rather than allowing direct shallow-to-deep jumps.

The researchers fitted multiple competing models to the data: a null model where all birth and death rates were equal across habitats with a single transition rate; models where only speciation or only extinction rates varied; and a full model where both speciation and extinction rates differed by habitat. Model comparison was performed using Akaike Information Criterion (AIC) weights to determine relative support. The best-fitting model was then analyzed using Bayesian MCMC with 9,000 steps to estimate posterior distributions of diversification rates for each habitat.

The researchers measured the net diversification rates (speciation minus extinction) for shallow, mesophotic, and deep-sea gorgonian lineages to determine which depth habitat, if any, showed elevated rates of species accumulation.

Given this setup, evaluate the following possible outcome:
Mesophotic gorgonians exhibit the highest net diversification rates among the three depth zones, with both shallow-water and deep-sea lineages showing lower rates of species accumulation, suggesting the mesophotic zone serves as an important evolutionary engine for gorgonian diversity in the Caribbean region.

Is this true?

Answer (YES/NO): YES